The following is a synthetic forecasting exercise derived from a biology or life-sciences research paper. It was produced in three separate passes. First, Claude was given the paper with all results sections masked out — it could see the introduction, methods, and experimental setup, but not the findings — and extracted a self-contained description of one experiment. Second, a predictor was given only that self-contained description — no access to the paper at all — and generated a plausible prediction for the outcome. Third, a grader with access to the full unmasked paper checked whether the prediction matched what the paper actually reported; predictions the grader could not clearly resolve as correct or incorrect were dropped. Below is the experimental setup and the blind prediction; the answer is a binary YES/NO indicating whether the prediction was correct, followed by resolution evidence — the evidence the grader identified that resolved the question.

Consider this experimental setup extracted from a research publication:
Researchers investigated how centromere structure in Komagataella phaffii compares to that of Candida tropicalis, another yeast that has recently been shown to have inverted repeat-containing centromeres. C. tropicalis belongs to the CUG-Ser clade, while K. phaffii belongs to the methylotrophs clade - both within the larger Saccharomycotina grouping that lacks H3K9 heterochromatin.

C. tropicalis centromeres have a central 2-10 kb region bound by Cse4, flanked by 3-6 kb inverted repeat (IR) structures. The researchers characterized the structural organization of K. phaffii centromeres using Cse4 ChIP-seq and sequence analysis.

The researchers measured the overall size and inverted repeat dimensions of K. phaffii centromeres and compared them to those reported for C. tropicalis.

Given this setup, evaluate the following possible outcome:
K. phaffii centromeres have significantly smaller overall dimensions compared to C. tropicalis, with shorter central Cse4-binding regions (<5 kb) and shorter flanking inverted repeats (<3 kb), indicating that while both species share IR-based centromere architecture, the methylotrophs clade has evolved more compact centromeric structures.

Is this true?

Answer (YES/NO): YES